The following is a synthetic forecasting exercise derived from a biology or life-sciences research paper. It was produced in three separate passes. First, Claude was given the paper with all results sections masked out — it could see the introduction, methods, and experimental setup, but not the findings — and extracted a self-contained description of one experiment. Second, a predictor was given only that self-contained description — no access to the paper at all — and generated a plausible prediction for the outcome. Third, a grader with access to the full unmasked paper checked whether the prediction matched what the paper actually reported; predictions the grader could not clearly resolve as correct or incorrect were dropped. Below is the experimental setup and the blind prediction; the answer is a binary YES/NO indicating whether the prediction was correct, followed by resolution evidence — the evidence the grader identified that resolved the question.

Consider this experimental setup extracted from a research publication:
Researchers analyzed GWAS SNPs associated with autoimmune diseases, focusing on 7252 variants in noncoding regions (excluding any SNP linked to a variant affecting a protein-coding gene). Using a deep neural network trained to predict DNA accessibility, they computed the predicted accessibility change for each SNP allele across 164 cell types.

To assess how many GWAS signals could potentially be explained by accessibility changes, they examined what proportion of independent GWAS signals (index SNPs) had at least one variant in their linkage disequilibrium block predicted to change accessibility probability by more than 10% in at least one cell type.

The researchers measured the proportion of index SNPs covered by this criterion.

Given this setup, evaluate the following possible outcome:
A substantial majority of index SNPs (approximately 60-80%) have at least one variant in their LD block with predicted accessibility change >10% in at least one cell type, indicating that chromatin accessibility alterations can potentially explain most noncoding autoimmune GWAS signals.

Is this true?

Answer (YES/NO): NO